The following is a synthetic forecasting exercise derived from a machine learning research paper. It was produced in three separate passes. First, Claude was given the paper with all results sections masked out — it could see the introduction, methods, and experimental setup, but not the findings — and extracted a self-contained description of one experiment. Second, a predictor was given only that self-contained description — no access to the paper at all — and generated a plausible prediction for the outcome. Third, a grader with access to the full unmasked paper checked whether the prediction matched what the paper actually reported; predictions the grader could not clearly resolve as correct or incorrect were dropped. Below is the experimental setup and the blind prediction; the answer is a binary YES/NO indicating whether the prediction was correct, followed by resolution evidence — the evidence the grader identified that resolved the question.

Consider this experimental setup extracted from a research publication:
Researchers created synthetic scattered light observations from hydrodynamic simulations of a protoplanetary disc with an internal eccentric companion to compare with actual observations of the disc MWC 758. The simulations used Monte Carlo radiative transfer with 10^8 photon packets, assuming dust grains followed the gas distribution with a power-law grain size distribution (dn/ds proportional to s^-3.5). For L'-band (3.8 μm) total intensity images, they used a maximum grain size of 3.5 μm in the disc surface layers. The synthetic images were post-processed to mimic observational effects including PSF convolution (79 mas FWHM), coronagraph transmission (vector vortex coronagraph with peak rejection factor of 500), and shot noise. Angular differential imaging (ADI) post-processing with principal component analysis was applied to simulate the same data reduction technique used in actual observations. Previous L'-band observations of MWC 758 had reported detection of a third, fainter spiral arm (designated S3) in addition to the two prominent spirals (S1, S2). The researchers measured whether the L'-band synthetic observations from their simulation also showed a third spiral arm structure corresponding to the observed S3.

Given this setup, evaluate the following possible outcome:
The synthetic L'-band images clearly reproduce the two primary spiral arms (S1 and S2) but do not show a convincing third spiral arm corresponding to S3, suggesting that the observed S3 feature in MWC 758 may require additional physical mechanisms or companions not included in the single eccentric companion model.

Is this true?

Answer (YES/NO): NO